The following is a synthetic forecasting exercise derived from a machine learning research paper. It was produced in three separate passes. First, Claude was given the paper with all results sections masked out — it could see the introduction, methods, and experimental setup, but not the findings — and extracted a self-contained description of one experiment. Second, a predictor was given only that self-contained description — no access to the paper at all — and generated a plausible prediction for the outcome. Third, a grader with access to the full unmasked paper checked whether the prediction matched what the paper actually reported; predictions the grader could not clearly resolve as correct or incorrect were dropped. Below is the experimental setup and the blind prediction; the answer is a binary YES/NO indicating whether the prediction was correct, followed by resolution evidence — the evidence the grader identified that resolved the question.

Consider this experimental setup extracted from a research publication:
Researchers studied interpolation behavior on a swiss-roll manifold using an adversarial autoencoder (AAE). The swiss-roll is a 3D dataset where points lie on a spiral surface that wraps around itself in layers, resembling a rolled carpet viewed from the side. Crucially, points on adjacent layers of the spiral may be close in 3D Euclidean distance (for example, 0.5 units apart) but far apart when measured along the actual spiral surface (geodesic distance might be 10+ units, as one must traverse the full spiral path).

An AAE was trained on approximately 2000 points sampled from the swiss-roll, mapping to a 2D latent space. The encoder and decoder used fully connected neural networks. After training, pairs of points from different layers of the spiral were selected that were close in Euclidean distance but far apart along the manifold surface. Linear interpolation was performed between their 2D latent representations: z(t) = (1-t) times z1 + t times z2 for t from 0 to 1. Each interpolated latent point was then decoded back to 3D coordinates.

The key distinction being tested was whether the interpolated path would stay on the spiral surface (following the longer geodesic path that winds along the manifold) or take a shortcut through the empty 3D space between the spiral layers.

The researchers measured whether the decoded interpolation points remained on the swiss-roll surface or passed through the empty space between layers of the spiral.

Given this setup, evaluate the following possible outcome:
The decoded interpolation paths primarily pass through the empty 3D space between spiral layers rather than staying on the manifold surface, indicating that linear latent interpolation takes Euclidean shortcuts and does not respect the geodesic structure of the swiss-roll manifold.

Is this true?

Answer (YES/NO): YES